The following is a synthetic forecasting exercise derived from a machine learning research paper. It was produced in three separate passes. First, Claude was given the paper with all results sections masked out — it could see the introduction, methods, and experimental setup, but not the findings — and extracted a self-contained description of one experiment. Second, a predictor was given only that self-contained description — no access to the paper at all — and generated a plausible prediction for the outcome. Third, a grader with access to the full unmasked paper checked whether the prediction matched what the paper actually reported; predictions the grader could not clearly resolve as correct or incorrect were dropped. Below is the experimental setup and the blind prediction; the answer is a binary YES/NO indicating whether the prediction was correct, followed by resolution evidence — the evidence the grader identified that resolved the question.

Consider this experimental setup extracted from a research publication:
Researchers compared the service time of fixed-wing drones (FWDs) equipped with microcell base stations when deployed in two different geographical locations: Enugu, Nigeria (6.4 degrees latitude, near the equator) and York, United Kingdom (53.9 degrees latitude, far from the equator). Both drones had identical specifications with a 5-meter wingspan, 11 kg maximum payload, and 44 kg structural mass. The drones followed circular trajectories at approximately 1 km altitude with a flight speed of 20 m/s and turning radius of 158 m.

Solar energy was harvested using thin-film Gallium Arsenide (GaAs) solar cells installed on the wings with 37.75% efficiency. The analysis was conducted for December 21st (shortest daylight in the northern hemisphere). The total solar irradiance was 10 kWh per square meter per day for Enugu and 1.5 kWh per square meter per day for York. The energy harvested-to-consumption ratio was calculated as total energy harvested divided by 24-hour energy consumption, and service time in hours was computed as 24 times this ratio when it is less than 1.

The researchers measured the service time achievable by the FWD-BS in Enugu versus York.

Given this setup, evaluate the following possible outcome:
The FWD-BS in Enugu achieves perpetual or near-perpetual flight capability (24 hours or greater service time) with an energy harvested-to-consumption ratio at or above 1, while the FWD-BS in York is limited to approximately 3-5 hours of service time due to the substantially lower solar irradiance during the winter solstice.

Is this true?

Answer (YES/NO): NO